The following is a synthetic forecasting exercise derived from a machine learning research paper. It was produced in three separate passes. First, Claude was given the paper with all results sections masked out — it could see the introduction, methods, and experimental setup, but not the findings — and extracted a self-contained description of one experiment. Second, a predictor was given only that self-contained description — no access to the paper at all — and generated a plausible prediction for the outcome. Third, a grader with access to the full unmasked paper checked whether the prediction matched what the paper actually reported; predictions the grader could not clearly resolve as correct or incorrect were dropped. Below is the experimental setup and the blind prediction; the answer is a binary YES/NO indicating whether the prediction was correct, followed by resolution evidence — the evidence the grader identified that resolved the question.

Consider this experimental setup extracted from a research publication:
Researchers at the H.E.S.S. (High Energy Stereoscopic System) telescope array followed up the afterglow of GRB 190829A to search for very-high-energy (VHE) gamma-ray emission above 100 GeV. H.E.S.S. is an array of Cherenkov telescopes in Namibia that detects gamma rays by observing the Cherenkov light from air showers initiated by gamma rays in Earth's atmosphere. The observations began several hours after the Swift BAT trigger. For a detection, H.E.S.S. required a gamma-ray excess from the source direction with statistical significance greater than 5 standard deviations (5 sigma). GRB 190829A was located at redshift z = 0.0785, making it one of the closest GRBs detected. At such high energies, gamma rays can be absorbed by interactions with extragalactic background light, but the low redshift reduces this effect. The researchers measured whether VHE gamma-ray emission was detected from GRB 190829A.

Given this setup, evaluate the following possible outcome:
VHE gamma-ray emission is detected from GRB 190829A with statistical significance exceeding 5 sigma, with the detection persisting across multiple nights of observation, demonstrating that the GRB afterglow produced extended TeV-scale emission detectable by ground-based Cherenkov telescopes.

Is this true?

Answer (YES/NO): NO